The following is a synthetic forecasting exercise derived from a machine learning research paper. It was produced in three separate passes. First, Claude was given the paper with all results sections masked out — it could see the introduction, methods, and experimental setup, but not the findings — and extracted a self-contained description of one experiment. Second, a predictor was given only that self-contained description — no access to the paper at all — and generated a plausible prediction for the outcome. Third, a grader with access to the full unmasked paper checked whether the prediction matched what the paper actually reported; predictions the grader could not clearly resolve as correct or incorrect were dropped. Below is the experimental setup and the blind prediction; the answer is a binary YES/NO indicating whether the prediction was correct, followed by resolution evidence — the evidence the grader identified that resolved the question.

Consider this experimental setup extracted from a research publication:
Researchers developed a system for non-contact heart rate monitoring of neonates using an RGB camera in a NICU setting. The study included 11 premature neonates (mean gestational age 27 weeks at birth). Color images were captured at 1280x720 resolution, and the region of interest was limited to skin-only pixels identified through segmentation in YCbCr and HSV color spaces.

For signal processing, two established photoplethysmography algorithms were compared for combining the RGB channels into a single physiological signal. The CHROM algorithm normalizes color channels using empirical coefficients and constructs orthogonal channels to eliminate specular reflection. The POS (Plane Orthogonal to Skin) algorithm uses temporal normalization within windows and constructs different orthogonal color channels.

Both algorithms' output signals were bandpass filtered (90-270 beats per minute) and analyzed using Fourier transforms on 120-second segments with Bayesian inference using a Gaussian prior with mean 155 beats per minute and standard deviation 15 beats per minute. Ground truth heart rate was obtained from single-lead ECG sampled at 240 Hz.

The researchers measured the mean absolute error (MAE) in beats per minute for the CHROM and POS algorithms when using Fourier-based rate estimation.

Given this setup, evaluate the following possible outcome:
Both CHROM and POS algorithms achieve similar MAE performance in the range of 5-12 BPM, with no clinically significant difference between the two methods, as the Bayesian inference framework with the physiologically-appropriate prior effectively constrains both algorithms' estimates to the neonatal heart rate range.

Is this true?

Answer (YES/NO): YES